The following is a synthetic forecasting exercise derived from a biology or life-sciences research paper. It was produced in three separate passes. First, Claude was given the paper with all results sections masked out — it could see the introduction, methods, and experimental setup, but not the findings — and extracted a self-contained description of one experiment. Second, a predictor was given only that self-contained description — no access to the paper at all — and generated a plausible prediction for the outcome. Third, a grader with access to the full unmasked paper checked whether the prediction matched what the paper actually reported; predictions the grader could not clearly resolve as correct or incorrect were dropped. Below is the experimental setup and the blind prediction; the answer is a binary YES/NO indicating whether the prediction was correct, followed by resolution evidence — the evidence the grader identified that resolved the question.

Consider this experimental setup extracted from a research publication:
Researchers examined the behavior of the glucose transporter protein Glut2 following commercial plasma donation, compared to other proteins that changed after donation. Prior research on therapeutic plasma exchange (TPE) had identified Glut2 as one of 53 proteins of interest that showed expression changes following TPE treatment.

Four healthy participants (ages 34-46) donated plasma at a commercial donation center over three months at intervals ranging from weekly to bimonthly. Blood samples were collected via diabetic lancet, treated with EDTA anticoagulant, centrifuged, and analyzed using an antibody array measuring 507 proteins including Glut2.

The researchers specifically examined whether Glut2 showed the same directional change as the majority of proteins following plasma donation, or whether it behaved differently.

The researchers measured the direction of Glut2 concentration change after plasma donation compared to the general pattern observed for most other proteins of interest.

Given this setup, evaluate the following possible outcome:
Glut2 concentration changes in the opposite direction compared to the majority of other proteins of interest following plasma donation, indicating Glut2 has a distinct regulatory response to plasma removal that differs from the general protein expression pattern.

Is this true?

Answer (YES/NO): YES